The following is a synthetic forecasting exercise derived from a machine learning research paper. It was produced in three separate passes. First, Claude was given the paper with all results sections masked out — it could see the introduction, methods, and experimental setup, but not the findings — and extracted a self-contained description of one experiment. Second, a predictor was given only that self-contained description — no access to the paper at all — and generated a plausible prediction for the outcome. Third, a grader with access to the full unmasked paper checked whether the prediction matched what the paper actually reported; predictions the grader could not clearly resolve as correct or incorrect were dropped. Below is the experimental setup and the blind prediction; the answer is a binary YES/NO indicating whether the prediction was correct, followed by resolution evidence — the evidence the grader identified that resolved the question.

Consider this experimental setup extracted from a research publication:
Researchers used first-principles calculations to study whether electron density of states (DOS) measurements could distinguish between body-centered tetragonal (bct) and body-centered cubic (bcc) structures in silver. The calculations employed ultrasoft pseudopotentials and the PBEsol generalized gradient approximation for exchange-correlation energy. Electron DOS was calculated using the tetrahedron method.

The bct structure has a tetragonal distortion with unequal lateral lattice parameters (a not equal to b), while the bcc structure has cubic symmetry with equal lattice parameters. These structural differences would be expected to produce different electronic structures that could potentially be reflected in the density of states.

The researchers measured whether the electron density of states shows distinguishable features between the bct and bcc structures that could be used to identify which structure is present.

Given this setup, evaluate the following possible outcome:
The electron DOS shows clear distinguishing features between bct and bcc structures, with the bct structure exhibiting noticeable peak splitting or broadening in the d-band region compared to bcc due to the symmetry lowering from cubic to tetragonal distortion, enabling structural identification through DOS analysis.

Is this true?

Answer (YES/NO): NO